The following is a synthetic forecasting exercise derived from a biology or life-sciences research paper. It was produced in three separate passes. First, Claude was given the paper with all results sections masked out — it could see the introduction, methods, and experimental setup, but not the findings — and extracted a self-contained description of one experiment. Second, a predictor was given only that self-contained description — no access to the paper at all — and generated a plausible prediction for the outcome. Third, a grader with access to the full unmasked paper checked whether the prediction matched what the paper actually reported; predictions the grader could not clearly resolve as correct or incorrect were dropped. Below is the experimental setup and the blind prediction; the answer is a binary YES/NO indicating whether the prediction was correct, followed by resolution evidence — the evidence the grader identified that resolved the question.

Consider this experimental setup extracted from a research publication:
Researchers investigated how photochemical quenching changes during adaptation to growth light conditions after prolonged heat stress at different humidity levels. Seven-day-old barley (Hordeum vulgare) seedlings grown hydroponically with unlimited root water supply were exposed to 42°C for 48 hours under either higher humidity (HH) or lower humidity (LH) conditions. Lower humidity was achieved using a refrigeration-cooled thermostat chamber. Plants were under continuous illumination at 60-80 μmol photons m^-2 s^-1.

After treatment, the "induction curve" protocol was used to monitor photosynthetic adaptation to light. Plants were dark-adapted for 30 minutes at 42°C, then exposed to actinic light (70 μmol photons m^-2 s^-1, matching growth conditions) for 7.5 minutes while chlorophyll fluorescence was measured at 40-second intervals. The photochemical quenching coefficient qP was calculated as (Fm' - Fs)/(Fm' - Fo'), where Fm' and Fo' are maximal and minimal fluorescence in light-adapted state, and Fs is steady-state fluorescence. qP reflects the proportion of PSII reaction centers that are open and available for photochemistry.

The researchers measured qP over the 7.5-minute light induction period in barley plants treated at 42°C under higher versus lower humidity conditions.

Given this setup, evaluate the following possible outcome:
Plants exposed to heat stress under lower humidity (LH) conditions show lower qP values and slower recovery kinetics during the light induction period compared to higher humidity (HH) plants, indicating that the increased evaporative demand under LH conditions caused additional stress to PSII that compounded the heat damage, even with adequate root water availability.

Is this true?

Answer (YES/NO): NO